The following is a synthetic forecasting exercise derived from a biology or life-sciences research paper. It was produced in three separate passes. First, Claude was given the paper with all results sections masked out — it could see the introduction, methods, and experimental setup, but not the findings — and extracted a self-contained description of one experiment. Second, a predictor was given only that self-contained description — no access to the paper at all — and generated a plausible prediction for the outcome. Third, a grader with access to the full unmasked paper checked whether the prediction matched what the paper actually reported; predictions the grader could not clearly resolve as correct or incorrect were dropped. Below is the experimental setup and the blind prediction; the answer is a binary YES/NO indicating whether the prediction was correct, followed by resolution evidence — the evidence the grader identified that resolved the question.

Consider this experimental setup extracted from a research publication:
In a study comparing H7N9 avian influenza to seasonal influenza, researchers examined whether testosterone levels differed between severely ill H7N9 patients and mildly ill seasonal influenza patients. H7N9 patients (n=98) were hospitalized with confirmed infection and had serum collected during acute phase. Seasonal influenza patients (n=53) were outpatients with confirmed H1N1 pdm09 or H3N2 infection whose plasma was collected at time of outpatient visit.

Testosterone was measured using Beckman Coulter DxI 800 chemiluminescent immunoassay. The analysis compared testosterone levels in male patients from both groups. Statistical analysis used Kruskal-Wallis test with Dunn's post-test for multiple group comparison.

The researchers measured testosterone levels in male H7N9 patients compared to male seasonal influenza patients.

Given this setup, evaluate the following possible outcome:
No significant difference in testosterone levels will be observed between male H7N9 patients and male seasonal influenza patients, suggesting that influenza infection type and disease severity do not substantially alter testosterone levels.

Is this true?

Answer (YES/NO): NO